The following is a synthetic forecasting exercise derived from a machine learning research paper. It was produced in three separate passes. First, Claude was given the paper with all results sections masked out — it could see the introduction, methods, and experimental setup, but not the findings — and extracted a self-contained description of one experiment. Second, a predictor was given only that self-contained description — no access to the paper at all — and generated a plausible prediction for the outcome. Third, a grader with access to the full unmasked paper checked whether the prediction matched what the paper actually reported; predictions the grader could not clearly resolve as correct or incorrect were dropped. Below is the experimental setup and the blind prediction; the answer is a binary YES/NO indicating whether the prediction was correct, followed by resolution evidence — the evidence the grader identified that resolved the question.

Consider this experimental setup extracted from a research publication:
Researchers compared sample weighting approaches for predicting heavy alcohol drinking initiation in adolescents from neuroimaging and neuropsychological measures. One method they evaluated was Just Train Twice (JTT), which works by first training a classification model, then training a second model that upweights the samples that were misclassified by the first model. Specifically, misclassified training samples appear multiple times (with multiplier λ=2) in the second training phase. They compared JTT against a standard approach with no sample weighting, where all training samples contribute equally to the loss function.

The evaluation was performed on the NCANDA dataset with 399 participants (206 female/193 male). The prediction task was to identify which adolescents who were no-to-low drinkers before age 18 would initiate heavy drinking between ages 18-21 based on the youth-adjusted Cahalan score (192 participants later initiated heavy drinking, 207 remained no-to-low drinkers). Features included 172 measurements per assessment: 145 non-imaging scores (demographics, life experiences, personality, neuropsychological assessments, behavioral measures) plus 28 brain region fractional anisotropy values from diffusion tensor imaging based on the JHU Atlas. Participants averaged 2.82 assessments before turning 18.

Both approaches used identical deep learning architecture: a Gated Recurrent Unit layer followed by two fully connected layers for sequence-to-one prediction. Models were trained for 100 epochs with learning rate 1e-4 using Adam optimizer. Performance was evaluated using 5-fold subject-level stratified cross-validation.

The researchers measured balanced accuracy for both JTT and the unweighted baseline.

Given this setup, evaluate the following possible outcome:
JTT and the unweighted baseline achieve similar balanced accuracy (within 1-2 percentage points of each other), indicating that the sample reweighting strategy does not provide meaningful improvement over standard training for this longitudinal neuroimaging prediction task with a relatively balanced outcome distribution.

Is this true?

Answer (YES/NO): YES